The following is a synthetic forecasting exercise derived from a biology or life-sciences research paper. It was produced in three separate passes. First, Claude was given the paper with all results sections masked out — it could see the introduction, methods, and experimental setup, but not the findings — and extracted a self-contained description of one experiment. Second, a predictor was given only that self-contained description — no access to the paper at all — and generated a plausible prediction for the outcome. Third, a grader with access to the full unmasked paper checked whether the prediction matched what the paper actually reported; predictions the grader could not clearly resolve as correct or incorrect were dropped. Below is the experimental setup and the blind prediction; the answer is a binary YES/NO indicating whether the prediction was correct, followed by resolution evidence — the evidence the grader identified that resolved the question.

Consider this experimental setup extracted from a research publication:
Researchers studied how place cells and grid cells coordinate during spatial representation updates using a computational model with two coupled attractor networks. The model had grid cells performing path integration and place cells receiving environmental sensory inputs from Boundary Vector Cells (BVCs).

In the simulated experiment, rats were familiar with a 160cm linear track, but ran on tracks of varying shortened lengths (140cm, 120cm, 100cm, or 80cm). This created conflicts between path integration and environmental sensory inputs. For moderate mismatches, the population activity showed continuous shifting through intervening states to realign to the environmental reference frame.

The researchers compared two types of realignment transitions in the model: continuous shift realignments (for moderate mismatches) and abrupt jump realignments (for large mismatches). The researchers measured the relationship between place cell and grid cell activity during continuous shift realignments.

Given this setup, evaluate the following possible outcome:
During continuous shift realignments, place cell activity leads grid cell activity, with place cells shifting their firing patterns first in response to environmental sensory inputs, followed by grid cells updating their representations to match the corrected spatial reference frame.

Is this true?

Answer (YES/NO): YES